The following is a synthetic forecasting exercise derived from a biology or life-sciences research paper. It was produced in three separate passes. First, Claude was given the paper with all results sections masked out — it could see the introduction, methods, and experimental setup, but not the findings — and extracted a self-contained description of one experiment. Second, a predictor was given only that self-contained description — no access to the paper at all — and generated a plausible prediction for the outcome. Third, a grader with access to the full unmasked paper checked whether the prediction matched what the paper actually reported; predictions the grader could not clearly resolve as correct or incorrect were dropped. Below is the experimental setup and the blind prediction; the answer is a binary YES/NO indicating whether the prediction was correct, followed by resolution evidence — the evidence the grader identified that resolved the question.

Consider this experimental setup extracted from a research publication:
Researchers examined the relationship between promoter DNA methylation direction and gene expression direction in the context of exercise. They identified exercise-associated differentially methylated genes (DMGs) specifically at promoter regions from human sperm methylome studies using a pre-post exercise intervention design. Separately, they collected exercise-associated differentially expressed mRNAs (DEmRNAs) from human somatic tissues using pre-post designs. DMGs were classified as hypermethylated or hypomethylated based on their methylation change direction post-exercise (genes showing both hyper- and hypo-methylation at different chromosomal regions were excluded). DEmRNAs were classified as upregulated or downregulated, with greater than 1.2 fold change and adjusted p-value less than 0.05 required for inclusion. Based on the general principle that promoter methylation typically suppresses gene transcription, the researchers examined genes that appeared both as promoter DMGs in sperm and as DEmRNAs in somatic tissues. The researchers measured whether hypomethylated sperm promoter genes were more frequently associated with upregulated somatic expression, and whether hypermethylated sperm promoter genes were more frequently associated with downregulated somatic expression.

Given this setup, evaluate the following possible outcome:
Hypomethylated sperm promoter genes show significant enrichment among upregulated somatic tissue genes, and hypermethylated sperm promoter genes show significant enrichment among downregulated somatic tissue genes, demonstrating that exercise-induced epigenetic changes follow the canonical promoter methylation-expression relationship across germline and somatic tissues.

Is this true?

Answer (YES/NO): YES